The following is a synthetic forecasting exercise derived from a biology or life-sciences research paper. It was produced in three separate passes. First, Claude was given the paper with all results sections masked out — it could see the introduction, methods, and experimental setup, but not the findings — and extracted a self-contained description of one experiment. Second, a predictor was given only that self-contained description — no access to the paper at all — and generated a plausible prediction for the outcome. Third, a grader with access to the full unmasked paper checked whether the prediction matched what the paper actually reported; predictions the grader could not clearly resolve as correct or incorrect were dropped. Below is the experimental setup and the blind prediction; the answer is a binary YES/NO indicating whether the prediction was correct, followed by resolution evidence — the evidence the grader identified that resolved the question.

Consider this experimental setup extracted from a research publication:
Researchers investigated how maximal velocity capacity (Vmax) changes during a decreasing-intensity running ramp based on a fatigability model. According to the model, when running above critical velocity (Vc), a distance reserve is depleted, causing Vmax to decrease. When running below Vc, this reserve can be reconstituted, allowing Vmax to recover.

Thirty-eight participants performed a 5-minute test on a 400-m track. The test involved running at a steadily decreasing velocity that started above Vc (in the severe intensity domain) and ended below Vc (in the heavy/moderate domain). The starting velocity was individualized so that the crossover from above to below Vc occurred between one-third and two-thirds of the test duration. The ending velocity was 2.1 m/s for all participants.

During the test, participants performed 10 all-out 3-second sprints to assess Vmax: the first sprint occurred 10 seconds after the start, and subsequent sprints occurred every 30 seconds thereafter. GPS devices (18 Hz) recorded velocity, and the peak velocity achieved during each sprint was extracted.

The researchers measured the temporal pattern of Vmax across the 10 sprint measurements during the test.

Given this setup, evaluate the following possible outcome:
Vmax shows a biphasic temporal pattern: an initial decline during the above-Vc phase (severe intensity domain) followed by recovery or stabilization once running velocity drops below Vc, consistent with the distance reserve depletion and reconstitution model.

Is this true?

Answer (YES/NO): YES